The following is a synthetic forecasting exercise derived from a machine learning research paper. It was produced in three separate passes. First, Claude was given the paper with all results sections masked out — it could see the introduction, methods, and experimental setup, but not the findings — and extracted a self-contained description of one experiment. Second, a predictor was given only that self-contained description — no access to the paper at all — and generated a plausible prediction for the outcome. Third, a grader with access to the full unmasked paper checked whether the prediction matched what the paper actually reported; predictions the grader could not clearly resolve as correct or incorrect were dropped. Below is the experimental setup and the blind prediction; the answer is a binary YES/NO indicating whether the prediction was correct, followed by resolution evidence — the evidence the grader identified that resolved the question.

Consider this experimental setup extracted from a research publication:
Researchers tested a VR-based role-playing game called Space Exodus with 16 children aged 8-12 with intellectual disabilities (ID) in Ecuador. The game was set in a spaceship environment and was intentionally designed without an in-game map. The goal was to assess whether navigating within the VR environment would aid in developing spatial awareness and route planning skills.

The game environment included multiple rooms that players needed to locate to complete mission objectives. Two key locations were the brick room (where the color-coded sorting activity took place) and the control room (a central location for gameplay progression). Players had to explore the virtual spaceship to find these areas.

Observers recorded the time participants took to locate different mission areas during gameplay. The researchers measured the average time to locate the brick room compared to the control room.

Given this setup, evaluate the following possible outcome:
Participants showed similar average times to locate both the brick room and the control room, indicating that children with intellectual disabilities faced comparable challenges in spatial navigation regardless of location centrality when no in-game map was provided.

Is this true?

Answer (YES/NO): NO